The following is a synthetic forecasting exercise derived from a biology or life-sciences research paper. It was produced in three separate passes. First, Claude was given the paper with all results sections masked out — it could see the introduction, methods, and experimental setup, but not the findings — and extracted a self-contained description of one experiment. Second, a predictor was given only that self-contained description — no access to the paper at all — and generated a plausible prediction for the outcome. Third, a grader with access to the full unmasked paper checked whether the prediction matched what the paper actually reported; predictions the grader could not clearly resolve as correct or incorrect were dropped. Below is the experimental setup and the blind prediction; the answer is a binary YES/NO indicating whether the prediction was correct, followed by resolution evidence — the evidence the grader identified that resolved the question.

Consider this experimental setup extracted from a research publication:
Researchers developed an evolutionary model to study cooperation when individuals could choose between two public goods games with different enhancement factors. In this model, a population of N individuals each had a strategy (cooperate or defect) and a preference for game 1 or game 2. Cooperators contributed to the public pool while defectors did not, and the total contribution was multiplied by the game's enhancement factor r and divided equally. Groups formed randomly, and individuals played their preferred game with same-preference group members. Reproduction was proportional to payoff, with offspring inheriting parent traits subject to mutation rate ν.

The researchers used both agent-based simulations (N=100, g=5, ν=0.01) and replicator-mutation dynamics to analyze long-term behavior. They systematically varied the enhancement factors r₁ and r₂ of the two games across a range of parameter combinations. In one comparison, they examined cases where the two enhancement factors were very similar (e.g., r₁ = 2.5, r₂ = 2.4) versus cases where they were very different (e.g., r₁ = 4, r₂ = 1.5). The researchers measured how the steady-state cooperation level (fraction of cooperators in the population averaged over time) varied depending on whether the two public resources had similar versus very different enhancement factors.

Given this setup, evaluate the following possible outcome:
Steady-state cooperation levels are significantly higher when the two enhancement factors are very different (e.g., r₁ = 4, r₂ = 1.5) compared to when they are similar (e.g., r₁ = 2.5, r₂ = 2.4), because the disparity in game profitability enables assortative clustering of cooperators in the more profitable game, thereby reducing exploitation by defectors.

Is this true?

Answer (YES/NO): NO